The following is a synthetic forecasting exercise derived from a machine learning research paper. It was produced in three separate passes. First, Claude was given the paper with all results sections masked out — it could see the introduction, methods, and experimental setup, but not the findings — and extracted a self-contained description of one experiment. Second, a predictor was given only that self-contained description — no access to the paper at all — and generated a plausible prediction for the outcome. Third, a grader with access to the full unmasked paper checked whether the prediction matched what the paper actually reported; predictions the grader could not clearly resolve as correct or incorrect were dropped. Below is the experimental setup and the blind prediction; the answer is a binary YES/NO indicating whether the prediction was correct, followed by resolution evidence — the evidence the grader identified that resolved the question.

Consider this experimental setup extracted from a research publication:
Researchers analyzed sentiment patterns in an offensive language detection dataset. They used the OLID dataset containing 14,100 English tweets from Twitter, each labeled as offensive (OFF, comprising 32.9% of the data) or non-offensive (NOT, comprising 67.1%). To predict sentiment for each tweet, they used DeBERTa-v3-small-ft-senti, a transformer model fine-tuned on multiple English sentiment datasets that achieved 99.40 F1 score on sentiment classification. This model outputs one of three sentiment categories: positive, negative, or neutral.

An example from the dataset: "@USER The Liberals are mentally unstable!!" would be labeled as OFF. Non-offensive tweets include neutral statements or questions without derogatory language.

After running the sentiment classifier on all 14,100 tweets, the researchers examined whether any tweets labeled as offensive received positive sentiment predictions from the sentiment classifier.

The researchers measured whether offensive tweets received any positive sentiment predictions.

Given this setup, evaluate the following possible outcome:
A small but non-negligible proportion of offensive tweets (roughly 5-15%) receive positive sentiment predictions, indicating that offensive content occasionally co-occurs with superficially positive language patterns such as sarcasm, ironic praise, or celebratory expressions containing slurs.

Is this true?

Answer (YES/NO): NO